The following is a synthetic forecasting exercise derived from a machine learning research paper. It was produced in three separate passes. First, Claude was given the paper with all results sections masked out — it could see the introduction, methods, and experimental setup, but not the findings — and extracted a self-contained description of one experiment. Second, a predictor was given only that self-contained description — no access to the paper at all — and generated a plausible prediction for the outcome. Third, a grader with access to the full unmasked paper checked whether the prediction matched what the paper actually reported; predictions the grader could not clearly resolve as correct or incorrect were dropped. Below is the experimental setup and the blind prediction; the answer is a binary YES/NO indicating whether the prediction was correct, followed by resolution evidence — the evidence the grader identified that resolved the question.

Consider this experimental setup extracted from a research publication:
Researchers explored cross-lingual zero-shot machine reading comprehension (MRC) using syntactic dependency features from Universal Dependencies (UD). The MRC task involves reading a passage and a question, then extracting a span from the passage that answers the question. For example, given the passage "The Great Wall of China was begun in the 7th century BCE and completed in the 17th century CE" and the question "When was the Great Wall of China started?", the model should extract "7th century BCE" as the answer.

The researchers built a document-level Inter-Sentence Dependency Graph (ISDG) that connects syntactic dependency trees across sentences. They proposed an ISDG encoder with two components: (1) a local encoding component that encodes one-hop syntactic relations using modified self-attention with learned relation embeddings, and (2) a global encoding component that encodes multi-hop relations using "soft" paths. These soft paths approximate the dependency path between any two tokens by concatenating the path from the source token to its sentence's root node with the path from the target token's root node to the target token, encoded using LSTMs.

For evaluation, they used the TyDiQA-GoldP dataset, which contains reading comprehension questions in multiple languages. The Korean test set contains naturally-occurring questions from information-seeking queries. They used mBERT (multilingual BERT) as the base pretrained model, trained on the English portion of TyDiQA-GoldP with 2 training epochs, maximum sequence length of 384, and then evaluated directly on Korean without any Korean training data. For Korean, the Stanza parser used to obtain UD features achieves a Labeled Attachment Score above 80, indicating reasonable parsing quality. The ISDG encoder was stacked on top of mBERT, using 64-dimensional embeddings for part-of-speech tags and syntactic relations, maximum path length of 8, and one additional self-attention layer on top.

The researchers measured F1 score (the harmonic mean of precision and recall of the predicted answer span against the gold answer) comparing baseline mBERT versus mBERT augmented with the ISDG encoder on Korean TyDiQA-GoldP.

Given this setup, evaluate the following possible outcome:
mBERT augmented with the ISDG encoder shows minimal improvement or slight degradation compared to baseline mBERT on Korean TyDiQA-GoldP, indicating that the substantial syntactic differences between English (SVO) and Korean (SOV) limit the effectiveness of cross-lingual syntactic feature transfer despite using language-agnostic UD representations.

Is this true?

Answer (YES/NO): NO